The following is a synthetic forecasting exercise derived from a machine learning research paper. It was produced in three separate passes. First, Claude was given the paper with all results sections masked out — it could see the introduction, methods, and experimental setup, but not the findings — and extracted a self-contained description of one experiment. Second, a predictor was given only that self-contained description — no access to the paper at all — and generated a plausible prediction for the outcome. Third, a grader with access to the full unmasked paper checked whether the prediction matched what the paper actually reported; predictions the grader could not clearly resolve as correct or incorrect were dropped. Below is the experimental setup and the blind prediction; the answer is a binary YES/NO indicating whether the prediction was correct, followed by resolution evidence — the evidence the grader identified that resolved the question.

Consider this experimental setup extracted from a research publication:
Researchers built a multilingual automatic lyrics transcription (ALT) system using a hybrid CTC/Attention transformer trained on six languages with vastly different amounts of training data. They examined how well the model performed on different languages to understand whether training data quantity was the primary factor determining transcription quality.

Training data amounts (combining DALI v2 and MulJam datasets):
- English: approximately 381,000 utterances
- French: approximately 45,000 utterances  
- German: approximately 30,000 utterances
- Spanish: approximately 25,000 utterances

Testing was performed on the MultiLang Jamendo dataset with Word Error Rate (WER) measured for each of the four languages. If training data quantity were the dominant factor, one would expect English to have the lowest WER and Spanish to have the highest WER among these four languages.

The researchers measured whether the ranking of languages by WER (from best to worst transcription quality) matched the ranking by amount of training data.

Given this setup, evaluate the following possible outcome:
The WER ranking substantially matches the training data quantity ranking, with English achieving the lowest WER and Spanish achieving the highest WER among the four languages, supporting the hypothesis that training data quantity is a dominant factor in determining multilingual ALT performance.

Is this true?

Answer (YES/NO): NO